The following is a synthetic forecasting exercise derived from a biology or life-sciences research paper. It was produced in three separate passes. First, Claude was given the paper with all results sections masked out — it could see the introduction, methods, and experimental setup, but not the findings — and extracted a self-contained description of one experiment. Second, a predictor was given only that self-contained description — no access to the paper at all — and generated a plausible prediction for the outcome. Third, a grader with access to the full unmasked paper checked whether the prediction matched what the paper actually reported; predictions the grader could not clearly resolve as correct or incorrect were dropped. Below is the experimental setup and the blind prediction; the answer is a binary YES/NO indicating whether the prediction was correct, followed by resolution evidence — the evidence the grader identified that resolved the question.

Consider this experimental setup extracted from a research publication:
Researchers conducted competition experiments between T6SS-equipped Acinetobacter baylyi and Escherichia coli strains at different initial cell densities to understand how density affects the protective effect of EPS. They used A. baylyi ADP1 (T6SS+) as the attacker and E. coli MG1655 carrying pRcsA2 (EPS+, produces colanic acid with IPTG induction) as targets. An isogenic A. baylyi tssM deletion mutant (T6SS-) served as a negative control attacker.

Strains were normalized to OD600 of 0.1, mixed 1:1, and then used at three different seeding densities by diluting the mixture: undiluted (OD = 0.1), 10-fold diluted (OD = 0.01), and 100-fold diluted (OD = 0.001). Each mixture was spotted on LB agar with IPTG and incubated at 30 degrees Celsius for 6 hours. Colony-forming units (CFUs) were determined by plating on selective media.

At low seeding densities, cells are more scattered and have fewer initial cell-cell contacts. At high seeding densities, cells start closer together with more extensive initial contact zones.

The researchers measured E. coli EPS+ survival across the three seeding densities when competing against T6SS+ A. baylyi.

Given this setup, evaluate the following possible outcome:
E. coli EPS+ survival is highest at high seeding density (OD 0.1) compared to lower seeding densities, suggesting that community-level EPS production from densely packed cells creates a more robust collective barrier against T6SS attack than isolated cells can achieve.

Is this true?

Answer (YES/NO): YES